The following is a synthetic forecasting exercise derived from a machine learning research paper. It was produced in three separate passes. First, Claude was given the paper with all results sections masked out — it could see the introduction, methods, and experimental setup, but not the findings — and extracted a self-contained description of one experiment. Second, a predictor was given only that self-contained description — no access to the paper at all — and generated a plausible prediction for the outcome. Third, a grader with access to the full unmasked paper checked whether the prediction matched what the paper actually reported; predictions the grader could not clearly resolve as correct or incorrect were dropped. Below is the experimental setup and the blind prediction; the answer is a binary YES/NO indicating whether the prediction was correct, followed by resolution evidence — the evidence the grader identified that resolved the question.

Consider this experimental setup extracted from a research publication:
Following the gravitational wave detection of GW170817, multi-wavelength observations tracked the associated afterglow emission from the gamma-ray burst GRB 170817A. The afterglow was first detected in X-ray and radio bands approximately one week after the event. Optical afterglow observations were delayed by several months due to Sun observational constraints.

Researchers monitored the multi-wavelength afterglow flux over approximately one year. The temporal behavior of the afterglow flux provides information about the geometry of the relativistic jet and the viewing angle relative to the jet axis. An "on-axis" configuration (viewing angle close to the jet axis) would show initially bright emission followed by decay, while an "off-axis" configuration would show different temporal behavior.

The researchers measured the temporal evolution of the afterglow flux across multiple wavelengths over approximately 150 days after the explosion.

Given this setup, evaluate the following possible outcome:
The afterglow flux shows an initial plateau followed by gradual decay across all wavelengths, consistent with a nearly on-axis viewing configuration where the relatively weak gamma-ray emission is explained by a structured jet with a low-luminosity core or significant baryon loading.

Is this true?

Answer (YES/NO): NO